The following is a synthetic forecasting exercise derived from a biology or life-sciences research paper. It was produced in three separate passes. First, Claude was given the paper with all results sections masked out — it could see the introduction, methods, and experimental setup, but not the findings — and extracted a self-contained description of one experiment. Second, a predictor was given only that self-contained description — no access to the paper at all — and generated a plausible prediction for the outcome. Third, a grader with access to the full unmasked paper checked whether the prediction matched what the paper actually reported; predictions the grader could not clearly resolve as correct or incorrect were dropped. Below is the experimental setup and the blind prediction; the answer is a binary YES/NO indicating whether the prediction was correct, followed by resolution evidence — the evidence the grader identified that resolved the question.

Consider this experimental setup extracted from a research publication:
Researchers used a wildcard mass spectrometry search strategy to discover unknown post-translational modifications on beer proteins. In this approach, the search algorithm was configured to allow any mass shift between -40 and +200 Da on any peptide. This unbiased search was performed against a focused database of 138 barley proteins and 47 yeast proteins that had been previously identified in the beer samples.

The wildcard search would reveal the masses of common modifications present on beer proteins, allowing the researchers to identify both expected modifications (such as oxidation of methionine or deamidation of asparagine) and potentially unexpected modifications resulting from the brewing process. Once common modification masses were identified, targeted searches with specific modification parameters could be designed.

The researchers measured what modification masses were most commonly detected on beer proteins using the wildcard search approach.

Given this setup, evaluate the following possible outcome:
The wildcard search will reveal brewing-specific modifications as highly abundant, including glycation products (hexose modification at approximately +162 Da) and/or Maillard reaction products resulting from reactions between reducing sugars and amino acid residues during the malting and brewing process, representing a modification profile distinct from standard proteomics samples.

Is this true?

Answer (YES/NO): YES